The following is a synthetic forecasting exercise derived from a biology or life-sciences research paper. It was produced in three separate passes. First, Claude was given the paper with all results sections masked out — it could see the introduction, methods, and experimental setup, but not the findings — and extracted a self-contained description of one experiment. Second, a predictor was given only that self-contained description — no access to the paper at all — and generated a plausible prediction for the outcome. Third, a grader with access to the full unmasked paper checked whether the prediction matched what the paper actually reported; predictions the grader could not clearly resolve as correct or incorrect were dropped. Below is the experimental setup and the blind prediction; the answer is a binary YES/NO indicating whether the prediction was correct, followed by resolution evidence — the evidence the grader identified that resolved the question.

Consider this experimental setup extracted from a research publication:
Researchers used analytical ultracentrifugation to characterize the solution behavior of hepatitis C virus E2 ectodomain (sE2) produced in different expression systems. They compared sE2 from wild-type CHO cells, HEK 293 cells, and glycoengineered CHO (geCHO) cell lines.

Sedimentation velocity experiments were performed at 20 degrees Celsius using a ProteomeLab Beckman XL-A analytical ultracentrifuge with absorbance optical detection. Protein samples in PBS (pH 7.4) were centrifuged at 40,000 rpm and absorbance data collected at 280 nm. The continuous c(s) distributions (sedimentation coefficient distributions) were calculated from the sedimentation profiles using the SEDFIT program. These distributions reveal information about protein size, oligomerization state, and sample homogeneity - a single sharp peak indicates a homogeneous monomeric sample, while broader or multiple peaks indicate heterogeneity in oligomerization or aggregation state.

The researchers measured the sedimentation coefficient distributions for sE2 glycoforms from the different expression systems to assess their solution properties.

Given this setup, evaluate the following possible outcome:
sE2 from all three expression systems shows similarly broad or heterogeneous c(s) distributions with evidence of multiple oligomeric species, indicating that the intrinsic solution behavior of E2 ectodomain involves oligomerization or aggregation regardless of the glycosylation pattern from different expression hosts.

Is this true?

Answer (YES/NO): NO